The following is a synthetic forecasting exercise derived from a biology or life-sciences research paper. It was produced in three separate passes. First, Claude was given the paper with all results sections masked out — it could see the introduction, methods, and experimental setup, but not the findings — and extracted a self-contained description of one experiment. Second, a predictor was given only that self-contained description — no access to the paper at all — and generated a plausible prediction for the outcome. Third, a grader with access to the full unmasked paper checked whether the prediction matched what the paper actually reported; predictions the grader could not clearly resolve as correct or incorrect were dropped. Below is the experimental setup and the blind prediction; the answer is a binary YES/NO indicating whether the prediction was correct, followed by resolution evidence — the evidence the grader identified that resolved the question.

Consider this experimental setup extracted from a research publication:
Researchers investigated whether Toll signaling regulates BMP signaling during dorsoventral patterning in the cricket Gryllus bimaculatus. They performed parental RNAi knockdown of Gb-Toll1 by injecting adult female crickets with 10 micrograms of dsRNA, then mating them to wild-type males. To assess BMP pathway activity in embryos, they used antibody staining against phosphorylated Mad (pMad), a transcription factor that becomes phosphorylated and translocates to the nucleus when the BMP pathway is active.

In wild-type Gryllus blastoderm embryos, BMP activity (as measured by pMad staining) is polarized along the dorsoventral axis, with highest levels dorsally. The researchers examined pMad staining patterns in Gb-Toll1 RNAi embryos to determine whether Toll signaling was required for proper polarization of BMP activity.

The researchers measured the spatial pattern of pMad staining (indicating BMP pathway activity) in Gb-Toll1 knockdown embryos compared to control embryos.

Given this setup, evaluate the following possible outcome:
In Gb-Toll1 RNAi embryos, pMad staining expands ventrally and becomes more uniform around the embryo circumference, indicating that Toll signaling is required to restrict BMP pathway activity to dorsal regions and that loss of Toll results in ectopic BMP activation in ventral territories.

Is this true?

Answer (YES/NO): YES